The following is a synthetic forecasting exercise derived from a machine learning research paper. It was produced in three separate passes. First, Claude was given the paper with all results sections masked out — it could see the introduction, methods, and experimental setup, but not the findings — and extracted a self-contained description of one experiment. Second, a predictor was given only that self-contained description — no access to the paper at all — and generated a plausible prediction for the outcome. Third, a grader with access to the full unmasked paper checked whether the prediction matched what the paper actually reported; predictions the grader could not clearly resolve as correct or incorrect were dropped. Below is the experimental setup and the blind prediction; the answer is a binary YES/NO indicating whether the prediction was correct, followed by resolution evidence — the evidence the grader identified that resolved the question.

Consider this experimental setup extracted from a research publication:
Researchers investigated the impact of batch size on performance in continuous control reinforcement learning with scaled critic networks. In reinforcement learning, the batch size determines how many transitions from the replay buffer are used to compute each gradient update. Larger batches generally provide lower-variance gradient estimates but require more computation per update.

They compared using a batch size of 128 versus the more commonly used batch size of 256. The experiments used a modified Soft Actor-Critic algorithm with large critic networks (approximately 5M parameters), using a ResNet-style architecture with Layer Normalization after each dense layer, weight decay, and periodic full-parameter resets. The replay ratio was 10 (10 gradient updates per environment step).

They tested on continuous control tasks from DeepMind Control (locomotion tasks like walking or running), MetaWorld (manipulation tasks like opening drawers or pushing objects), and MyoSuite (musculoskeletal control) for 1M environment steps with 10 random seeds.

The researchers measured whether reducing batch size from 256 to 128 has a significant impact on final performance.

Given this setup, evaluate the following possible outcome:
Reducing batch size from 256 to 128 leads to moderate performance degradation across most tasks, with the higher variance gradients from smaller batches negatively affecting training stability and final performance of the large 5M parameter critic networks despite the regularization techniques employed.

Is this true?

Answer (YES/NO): NO